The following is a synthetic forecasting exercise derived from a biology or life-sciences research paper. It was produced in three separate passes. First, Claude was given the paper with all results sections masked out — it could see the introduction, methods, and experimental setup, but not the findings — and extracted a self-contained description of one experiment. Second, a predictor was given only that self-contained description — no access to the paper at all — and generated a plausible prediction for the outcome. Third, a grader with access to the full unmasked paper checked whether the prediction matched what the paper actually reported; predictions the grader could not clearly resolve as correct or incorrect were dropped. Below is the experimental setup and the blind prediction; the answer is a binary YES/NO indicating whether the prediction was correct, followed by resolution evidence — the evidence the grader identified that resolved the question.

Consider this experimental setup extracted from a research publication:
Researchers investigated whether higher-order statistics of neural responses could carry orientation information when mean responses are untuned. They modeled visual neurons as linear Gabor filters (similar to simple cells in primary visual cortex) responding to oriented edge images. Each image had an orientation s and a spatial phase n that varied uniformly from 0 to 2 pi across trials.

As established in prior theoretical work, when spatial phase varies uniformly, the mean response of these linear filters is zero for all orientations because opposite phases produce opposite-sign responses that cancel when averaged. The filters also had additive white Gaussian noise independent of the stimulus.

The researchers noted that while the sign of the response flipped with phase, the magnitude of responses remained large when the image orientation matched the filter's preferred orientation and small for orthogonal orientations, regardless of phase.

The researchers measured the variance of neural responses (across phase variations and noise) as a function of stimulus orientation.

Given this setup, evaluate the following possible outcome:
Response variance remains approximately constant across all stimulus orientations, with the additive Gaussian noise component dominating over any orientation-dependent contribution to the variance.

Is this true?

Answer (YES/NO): NO